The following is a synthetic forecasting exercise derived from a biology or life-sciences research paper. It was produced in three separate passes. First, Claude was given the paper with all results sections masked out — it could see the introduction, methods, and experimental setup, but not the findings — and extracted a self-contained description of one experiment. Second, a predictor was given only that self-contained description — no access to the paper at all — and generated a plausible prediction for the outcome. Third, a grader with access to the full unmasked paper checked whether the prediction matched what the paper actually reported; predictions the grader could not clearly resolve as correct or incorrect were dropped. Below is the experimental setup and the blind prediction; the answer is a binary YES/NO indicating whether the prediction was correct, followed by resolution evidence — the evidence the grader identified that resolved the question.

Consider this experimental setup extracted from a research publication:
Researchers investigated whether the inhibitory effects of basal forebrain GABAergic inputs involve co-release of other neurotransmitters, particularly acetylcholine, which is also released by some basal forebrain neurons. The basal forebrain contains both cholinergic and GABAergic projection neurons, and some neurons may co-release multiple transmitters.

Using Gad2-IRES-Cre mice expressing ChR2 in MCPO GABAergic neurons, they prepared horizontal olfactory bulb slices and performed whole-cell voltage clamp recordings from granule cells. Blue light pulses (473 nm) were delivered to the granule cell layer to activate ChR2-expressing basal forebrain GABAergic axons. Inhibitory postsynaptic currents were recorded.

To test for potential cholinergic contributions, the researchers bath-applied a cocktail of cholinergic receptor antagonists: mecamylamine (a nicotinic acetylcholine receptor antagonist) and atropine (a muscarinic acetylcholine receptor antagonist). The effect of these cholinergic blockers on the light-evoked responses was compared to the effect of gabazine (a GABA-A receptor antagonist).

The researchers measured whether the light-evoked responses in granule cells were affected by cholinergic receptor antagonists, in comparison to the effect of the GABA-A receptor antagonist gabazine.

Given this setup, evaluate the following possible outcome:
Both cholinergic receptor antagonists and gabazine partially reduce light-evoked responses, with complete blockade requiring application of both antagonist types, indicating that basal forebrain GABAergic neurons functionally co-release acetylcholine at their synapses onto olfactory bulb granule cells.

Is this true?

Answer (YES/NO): NO